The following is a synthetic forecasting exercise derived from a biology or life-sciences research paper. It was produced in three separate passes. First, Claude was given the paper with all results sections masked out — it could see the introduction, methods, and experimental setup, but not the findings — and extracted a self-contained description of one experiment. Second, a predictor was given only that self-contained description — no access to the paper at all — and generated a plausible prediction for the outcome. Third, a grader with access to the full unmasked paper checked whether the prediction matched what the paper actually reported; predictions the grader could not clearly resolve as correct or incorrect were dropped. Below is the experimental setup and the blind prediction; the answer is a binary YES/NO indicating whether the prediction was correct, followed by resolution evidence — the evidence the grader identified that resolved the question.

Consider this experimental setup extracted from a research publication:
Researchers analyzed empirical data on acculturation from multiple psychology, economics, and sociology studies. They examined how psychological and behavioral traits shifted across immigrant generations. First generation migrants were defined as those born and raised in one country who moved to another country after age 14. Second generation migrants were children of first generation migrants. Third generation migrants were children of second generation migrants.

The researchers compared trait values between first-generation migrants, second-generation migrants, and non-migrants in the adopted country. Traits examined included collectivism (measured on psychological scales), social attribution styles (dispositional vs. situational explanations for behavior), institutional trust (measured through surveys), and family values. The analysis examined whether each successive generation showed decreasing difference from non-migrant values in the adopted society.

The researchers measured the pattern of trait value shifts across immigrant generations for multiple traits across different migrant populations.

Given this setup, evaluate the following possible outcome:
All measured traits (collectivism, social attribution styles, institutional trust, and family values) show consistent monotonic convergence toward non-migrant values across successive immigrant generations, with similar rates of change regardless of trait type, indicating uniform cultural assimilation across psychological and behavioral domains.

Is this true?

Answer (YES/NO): NO